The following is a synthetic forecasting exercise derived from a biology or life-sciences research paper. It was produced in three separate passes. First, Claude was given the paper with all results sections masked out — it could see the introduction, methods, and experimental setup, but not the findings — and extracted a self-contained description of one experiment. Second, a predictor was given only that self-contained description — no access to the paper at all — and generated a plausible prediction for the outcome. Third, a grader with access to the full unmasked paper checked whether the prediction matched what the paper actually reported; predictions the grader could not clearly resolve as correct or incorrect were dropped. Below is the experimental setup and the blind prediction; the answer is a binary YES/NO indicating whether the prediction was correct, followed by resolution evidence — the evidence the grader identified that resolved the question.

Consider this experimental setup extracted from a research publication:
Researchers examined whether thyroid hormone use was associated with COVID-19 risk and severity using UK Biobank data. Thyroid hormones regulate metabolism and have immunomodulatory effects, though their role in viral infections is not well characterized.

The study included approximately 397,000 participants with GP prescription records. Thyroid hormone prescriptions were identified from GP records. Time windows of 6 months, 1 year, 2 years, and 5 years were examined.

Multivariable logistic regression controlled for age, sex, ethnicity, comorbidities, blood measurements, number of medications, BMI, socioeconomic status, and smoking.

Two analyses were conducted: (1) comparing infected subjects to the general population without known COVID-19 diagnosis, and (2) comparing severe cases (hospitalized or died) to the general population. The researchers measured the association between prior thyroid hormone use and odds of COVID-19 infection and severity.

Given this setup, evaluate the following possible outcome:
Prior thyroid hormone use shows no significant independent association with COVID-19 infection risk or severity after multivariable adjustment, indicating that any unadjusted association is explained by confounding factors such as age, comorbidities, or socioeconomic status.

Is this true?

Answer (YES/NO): NO